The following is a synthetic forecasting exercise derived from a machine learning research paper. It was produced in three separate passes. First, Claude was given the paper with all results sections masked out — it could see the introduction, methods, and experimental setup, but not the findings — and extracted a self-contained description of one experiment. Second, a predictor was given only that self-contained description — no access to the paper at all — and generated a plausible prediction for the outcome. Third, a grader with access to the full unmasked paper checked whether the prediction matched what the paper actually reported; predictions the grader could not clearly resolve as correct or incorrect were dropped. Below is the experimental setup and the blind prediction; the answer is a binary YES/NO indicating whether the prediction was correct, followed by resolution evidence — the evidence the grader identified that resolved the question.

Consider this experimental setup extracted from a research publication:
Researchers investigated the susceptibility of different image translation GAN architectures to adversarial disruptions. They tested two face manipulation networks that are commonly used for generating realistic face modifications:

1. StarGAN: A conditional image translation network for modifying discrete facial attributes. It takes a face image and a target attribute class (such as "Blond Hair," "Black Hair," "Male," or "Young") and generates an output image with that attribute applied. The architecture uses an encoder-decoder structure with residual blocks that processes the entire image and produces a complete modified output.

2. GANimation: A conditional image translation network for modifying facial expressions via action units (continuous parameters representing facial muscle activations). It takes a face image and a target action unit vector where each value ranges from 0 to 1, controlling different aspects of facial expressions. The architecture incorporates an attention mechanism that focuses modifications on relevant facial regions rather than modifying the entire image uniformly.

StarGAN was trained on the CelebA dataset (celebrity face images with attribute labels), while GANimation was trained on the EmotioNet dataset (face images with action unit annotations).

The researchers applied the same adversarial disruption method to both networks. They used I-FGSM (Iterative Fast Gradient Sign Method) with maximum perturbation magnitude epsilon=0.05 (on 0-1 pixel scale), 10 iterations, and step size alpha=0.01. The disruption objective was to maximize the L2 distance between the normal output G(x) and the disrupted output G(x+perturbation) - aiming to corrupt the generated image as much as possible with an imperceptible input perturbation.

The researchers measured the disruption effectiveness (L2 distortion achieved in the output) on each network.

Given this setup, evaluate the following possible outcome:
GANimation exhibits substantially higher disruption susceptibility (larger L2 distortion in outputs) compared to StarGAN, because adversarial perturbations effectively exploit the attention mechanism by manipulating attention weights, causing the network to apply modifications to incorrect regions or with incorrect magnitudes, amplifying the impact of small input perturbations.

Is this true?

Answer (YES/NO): NO